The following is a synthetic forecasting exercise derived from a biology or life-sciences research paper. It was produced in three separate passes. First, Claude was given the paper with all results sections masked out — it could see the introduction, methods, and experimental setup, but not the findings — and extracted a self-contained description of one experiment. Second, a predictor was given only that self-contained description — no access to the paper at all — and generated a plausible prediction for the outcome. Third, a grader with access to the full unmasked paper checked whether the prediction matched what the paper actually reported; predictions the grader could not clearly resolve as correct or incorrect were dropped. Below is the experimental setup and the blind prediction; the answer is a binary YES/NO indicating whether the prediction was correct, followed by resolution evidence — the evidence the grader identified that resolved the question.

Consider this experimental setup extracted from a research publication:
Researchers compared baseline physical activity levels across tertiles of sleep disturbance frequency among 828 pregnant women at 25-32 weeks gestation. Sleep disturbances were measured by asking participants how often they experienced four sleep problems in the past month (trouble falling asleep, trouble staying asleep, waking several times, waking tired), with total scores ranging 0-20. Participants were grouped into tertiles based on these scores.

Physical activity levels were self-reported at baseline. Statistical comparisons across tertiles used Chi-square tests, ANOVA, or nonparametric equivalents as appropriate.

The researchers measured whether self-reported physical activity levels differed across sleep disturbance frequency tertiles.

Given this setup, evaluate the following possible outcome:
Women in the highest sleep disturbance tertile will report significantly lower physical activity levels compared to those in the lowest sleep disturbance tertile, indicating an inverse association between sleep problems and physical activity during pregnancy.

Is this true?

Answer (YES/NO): YES